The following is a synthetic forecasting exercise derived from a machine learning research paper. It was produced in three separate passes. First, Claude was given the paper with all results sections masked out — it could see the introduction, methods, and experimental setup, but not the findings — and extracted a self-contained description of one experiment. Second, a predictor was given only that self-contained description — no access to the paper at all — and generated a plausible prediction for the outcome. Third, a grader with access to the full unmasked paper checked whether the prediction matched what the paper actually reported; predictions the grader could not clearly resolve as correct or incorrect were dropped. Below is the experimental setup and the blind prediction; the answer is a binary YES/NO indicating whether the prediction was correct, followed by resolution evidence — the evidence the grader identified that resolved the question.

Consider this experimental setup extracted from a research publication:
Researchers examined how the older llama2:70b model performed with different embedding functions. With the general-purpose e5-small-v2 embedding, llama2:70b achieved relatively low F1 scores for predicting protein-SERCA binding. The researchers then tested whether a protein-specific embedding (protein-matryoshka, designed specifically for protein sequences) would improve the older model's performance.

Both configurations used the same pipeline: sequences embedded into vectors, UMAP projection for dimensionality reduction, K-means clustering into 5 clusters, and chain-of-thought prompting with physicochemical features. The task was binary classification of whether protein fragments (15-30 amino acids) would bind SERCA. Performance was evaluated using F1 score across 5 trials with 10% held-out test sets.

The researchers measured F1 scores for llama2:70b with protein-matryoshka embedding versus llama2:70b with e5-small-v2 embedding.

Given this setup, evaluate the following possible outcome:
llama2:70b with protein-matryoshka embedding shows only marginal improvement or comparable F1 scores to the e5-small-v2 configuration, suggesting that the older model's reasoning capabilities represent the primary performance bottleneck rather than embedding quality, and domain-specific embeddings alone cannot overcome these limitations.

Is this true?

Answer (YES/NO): NO